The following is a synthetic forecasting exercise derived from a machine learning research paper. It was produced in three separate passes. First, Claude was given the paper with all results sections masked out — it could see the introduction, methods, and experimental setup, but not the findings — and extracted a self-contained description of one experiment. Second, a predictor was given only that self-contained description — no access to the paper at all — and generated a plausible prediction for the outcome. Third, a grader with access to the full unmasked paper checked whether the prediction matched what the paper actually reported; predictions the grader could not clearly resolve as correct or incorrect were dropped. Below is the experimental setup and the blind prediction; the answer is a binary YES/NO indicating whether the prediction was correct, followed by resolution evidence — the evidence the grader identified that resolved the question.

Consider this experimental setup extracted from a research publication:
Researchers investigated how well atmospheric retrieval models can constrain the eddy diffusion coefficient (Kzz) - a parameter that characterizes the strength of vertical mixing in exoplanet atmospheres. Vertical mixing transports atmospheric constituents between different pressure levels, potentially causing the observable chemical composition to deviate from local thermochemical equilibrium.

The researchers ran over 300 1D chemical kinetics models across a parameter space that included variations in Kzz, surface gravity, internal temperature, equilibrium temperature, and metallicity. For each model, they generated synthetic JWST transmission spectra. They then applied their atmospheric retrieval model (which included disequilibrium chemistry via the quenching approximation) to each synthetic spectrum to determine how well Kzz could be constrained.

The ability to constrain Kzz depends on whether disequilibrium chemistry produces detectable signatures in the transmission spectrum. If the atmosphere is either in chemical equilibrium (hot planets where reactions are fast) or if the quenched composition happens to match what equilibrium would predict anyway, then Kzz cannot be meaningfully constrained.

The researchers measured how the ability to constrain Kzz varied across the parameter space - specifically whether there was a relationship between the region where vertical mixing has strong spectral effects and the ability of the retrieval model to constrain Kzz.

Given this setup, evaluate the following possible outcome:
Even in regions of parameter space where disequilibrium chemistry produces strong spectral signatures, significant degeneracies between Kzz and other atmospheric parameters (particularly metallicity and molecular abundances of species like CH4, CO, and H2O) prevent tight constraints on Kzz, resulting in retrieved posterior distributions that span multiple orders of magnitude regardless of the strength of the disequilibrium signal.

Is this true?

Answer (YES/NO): NO